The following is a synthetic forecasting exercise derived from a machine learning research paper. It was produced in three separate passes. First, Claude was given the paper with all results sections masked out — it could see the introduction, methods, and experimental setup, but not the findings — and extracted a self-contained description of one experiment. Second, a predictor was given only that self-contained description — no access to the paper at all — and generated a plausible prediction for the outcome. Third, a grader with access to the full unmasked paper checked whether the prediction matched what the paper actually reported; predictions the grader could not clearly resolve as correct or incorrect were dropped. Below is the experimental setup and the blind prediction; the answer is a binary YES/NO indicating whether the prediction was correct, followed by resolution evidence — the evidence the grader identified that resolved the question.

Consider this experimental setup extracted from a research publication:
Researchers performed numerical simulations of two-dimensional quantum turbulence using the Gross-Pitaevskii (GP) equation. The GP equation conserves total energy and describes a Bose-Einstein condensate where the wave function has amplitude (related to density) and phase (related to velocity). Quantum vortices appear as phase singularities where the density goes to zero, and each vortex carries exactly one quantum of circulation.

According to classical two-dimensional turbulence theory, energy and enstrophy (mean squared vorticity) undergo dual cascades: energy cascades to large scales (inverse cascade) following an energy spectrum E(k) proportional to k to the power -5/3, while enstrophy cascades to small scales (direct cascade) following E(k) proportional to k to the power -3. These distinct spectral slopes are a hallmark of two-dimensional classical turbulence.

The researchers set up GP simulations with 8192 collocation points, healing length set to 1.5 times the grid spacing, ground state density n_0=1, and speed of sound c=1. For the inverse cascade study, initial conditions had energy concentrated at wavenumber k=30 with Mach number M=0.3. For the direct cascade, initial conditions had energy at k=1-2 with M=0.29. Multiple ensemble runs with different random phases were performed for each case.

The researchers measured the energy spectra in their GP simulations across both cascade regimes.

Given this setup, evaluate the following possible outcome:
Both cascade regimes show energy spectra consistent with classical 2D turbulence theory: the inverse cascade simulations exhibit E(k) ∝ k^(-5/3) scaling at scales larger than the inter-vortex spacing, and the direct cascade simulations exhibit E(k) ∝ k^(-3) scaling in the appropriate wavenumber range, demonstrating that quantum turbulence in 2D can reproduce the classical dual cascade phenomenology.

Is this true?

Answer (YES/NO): YES